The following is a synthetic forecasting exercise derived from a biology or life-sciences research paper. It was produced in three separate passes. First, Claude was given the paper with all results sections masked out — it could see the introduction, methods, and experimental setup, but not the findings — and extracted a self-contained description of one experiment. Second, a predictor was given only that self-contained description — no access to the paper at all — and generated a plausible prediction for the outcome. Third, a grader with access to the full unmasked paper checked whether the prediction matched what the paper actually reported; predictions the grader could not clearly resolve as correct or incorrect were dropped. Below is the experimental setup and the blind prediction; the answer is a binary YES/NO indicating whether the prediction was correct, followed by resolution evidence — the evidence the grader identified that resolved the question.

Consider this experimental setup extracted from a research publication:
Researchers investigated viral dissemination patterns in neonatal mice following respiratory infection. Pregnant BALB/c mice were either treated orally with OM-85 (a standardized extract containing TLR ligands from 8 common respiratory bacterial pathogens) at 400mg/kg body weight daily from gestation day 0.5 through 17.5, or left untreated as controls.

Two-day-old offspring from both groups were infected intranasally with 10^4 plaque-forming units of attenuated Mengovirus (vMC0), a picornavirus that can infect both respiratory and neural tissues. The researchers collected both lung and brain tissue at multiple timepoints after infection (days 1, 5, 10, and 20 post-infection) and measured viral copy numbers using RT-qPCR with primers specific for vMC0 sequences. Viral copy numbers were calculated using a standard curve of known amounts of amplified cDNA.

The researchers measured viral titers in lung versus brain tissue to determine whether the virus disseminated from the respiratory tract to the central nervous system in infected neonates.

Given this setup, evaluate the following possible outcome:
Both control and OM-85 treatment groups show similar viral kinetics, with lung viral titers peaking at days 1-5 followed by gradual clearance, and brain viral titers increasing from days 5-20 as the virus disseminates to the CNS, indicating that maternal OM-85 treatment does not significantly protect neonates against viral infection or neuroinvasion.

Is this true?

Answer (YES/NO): NO